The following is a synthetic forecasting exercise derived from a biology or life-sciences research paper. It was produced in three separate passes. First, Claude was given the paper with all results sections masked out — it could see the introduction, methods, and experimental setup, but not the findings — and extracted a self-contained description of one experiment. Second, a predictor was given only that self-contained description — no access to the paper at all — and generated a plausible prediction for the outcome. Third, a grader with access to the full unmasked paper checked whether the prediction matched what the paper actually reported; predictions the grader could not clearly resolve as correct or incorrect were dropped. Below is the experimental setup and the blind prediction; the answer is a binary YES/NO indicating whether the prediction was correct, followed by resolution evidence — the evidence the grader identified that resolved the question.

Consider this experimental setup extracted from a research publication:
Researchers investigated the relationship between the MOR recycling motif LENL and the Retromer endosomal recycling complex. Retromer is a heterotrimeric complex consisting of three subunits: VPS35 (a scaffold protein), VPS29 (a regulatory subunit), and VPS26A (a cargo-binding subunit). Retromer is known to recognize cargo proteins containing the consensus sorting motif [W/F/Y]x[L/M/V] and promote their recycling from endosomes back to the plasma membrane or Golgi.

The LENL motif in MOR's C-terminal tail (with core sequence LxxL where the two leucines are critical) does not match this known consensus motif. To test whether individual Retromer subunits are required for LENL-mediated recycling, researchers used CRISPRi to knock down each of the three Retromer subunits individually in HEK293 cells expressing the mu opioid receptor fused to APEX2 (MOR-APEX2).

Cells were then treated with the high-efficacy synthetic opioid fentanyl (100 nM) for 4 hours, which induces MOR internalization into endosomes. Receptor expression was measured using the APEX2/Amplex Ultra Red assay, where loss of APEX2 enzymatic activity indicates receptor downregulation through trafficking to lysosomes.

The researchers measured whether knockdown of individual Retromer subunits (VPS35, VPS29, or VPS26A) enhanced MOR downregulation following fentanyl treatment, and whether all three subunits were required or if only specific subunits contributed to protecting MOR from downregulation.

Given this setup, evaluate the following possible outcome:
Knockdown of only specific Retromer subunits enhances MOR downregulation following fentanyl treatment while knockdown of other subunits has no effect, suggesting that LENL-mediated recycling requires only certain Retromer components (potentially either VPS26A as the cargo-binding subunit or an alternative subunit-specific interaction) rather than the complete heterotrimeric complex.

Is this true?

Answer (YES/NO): NO